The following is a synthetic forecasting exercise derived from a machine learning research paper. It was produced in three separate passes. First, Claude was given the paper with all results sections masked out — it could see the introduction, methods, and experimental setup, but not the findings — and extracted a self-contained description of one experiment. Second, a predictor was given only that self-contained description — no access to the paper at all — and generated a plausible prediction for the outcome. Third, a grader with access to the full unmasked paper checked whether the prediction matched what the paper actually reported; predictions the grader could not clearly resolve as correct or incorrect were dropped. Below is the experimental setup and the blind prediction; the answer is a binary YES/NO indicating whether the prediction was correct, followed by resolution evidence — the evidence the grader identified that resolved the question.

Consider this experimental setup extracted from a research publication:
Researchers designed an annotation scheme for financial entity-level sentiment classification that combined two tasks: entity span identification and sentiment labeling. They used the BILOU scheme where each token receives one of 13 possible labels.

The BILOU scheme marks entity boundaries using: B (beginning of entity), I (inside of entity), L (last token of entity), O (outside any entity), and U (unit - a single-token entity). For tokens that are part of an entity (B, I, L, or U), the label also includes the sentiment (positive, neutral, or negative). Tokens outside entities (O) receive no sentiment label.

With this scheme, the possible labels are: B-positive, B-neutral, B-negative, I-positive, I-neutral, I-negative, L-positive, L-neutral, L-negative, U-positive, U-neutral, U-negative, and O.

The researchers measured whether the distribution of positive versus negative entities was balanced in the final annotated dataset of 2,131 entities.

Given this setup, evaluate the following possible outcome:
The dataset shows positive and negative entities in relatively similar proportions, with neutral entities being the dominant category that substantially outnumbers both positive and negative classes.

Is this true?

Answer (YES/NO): YES